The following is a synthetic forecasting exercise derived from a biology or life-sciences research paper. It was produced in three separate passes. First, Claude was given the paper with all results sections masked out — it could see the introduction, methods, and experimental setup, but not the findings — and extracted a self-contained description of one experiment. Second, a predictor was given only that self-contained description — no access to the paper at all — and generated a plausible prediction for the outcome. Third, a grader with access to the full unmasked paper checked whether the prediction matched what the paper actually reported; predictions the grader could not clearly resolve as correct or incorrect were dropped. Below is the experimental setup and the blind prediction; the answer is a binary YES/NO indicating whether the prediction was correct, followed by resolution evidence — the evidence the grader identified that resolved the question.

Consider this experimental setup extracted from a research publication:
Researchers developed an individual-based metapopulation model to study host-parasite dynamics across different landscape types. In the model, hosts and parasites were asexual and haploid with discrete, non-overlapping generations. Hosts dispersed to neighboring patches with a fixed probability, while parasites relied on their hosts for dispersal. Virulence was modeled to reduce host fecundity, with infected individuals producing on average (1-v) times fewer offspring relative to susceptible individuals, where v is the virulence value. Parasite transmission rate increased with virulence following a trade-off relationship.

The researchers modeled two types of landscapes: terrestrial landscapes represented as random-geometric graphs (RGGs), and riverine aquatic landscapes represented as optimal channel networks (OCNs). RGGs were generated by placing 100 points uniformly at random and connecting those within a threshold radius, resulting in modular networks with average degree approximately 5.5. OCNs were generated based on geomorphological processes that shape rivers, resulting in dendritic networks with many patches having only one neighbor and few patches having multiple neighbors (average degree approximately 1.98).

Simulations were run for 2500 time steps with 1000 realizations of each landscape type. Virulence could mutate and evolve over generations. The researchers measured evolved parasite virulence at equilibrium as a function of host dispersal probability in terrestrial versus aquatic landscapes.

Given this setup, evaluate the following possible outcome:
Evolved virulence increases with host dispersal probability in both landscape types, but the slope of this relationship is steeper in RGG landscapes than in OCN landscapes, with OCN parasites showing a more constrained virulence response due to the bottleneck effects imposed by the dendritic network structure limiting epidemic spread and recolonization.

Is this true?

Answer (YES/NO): NO